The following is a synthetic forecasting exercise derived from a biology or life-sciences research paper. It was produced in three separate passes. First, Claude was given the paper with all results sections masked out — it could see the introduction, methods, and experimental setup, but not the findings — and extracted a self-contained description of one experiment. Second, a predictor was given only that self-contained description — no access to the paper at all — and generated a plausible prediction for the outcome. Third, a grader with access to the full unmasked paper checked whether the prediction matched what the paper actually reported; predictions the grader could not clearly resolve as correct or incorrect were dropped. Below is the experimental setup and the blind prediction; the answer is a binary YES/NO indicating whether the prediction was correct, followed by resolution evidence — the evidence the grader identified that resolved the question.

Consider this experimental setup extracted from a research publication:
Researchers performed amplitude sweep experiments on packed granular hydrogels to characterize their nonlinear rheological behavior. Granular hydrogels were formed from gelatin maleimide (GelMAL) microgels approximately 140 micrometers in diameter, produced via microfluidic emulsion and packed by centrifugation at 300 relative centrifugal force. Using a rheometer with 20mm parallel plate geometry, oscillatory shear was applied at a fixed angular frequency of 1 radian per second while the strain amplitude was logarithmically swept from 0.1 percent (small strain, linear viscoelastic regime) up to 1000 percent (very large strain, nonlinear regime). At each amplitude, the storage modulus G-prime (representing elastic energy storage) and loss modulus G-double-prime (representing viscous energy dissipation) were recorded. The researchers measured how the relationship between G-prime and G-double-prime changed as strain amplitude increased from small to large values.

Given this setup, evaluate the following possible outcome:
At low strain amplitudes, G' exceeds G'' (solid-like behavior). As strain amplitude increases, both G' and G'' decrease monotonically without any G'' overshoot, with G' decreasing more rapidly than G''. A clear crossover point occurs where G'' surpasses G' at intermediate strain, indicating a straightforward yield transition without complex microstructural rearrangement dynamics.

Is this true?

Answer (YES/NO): NO